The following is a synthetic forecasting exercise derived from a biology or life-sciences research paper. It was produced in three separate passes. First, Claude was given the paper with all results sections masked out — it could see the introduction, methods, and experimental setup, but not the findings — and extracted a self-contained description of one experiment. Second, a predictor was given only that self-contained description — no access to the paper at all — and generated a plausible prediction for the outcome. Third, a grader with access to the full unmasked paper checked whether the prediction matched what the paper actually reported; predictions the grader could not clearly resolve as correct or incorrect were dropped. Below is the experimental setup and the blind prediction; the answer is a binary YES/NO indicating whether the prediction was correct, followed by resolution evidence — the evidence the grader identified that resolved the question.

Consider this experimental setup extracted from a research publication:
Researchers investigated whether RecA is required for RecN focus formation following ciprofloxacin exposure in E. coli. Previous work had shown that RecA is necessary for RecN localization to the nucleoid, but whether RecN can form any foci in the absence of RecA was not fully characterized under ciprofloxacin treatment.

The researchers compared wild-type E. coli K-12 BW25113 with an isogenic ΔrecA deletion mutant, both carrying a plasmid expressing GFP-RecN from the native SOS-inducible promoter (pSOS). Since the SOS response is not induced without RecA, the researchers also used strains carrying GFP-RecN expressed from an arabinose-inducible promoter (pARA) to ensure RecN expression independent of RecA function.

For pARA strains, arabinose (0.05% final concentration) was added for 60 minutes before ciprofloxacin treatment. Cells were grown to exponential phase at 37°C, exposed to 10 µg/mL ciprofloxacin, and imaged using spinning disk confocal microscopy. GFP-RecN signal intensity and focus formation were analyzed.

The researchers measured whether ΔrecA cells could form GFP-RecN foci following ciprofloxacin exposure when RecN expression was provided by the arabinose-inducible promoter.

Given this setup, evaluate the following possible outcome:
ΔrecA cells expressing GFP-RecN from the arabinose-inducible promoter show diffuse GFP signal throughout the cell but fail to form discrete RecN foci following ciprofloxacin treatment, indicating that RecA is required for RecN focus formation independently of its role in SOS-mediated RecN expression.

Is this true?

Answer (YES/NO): NO